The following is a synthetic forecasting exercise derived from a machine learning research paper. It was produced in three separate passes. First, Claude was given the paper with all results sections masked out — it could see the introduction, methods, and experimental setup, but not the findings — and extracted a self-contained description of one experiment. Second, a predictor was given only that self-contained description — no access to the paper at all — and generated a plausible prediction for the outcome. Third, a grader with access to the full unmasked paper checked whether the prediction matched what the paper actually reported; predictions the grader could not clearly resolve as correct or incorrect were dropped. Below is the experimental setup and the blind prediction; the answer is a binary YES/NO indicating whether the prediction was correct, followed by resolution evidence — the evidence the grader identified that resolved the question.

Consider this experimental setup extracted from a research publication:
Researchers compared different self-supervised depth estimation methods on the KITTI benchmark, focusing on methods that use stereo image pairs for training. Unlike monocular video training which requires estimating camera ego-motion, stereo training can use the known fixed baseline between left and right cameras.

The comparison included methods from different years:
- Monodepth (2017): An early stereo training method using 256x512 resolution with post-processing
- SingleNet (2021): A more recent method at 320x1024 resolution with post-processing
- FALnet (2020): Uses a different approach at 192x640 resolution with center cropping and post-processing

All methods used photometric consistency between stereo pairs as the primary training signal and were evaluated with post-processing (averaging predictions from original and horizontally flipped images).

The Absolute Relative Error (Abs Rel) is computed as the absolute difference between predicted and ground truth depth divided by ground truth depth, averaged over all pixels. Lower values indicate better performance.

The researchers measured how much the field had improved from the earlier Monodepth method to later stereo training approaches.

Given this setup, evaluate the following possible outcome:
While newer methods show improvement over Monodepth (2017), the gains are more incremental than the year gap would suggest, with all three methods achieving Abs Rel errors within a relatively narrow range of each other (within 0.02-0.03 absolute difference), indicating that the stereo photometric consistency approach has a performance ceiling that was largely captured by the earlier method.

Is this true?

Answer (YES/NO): NO